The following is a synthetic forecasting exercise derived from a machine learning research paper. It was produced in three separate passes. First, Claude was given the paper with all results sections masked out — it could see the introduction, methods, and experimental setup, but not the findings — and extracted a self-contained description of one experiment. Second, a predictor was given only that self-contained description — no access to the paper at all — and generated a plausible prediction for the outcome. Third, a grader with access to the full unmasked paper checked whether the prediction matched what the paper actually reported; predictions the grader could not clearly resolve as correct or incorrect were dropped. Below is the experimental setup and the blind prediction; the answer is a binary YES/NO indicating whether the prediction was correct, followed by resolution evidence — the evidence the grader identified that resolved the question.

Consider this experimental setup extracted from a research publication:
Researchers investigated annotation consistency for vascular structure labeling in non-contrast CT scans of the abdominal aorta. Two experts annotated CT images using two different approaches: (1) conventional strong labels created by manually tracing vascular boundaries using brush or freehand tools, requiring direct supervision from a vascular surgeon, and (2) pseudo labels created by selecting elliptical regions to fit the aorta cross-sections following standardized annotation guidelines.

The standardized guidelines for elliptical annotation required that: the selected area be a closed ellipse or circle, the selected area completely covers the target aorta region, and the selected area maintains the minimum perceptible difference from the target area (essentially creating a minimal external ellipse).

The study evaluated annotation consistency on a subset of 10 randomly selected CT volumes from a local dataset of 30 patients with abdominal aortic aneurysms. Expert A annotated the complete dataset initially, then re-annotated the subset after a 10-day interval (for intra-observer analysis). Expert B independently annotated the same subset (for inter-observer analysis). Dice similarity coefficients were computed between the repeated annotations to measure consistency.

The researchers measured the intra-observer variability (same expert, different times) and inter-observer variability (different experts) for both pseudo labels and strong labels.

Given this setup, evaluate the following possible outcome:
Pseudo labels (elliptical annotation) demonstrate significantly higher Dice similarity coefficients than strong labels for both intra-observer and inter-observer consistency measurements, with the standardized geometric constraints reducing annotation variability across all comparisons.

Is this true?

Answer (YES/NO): NO